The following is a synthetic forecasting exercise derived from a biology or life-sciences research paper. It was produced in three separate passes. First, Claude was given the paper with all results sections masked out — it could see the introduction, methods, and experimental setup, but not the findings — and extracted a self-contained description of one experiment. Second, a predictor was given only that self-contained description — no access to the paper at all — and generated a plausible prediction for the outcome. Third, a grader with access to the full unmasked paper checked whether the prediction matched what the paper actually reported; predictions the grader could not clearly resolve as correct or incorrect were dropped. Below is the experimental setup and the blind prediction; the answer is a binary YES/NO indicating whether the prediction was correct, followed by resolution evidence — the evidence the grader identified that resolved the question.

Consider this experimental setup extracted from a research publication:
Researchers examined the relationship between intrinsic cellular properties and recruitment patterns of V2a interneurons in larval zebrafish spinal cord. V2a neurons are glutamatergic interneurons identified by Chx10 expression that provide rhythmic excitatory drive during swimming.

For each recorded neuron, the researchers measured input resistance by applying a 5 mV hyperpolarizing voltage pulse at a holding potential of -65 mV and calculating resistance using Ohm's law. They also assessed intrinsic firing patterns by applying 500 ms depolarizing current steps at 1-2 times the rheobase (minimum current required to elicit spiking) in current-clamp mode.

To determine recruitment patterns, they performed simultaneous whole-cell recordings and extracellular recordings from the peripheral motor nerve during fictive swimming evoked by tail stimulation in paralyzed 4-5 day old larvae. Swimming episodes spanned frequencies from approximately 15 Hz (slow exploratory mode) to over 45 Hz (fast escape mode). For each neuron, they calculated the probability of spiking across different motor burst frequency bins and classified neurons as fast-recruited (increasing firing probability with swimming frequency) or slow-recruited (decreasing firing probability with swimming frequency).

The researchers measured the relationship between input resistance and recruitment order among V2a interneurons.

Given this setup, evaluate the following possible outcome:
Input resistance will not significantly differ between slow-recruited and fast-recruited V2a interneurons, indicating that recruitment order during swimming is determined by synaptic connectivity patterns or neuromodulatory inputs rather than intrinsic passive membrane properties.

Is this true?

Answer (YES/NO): NO